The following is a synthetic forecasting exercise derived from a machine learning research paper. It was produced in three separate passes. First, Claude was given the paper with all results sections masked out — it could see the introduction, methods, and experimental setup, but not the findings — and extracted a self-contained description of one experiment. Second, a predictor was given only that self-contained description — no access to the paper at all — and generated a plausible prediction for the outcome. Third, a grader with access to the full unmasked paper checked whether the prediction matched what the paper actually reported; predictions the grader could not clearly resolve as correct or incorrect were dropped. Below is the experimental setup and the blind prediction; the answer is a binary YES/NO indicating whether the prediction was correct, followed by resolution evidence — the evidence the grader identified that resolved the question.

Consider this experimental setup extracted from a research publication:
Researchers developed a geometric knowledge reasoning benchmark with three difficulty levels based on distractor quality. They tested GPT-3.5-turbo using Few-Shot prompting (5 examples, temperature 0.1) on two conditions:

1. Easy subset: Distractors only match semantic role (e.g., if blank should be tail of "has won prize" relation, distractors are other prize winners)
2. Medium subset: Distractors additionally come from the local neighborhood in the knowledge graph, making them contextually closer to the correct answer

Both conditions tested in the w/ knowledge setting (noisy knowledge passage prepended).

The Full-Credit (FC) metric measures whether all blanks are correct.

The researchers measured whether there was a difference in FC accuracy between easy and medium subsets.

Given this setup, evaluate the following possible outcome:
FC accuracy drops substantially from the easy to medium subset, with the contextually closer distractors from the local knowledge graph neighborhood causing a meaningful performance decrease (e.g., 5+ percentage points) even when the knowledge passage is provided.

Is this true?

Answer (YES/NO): NO